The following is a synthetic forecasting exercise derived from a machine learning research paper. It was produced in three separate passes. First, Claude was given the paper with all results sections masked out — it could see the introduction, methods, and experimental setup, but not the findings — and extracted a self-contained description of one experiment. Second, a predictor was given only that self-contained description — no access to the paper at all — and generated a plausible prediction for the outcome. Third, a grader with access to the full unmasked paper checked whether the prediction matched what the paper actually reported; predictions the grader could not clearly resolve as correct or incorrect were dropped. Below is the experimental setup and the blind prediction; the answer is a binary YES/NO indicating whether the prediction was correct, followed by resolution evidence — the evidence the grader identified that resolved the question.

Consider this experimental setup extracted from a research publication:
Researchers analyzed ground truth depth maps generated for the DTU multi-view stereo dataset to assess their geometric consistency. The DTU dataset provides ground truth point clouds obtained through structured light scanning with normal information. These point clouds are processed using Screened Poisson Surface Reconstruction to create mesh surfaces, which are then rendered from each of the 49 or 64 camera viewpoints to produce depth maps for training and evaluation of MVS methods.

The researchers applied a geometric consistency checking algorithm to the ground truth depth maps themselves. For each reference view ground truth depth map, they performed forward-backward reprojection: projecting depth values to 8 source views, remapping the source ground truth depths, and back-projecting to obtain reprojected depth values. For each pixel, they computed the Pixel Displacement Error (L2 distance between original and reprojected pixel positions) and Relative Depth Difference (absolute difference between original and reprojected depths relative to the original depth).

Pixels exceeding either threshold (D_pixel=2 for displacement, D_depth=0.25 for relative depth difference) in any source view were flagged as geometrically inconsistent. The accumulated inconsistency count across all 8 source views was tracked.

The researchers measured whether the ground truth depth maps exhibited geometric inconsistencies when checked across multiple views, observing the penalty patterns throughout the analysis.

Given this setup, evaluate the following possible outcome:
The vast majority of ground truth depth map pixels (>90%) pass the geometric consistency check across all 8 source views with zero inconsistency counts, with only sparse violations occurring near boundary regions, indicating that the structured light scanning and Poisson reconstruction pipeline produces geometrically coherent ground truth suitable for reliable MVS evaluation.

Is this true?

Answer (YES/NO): NO